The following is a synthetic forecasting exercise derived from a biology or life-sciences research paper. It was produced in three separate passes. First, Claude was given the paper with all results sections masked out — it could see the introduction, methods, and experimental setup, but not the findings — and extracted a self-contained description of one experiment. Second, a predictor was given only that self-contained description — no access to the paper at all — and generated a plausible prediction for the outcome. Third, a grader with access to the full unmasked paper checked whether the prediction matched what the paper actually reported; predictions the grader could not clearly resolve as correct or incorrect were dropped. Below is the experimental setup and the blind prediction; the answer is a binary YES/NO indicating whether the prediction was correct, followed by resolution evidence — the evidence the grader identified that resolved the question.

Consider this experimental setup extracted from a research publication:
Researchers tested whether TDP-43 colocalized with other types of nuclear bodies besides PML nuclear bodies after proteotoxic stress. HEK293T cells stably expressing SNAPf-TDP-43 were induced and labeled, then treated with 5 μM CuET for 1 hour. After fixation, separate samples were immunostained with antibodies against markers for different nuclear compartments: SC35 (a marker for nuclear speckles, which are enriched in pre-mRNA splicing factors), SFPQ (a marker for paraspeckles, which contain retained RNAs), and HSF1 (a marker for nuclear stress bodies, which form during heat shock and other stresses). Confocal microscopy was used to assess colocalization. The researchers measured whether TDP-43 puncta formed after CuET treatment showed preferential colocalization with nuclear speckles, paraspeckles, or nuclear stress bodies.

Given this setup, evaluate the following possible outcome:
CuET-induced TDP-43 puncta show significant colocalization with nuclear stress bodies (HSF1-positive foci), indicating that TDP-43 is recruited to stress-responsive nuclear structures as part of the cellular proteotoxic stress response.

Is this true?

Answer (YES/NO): NO